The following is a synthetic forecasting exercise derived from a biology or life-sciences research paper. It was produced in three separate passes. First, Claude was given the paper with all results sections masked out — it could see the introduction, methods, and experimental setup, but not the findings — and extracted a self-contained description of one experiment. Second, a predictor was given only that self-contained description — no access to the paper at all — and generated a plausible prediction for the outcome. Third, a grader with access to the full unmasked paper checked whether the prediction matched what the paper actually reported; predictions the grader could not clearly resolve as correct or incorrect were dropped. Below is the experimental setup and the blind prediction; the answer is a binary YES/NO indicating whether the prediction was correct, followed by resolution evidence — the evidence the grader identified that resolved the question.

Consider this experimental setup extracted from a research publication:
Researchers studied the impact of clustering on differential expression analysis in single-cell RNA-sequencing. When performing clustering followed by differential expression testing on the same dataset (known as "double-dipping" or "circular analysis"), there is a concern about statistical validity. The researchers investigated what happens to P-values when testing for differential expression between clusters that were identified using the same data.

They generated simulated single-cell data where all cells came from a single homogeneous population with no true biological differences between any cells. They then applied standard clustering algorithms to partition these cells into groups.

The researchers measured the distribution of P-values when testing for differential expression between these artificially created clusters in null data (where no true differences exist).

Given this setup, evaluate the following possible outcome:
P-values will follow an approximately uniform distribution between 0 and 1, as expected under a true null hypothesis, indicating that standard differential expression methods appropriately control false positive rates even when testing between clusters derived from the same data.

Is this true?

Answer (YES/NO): NO